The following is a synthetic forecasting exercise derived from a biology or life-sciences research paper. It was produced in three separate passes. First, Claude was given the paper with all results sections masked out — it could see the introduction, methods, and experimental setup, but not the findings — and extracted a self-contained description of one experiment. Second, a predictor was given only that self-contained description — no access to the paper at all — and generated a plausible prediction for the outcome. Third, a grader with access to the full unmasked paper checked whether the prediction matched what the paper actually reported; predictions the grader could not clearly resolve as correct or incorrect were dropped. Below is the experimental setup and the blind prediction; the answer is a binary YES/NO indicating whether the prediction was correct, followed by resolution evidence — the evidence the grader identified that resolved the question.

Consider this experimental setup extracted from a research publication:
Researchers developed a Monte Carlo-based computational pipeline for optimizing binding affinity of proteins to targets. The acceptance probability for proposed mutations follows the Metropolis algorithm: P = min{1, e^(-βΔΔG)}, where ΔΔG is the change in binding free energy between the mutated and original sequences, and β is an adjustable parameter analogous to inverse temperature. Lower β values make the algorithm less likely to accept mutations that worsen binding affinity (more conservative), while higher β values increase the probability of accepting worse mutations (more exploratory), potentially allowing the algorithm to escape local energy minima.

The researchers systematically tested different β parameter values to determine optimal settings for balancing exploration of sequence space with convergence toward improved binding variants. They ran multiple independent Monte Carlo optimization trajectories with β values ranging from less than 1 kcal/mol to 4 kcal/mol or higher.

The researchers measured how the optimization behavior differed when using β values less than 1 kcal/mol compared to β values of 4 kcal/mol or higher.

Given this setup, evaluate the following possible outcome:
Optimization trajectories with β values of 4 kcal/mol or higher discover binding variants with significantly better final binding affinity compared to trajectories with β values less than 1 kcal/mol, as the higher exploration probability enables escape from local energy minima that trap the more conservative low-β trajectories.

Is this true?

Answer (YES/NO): NO